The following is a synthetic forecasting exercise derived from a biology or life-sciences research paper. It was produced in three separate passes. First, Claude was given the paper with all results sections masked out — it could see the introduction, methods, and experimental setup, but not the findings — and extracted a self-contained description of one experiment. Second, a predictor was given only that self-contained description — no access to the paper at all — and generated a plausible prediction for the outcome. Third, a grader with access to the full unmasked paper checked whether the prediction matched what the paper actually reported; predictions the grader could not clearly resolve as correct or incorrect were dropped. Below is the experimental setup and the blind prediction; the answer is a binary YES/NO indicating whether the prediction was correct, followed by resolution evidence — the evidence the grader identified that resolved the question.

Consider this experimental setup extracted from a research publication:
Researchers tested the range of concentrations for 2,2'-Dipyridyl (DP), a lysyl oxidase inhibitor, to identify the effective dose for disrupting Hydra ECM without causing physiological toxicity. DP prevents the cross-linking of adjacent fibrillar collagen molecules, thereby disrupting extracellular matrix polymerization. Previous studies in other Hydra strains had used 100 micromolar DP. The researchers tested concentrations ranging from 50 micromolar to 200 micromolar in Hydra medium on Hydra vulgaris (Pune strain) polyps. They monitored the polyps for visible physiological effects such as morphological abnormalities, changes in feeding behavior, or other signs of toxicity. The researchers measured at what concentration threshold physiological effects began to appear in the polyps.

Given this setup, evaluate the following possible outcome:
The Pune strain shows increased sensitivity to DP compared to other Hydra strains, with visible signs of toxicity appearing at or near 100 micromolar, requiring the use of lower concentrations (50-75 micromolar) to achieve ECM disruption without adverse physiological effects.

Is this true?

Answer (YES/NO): NO